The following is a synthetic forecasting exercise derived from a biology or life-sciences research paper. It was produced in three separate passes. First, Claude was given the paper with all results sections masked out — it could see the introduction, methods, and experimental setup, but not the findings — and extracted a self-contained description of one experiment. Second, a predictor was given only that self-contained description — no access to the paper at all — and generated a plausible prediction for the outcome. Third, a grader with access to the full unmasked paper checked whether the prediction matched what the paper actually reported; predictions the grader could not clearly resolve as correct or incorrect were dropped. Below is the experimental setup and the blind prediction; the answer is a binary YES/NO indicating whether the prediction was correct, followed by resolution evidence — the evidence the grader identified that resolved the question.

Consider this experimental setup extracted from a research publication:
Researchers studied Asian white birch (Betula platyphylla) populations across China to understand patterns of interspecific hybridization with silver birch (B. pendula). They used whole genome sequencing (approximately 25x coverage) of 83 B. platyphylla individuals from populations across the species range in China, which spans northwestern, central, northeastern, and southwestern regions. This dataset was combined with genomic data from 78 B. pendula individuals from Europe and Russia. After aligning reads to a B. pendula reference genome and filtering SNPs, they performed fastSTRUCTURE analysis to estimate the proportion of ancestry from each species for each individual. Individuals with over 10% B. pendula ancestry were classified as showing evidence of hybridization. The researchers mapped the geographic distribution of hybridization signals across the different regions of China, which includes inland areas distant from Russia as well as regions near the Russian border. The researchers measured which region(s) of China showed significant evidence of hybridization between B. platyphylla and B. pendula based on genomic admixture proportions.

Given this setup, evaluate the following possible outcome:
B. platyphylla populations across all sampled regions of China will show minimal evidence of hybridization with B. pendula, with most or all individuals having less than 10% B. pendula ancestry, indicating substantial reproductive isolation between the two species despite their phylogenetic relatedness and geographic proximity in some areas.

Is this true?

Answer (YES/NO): NO